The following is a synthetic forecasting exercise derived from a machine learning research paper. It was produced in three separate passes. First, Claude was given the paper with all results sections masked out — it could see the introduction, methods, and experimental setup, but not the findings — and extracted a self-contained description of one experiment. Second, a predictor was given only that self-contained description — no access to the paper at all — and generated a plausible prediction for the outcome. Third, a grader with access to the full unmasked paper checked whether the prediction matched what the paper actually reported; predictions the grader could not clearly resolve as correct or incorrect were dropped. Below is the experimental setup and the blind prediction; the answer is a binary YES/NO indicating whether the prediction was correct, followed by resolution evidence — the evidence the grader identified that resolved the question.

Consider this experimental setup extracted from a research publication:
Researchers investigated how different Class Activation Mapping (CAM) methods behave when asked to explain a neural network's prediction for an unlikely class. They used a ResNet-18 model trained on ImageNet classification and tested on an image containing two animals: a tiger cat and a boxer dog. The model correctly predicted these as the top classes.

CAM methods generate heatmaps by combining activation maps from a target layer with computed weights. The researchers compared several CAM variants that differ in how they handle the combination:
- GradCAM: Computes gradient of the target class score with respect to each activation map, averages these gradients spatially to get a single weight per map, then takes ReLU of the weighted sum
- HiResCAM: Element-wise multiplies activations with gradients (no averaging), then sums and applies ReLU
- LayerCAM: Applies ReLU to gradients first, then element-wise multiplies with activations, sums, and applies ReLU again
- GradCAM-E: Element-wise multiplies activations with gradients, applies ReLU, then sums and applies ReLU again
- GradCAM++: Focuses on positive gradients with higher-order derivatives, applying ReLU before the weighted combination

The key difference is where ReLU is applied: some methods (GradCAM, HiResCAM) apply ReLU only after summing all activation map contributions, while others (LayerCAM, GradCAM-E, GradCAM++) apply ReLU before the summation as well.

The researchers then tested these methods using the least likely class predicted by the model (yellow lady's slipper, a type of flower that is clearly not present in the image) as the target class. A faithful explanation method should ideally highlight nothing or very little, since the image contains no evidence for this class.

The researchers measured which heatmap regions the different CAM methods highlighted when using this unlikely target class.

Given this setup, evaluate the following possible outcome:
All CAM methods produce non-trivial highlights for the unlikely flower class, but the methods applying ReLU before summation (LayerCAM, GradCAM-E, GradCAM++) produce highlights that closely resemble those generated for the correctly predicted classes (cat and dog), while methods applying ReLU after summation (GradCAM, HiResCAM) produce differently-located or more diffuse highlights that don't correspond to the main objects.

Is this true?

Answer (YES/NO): NO